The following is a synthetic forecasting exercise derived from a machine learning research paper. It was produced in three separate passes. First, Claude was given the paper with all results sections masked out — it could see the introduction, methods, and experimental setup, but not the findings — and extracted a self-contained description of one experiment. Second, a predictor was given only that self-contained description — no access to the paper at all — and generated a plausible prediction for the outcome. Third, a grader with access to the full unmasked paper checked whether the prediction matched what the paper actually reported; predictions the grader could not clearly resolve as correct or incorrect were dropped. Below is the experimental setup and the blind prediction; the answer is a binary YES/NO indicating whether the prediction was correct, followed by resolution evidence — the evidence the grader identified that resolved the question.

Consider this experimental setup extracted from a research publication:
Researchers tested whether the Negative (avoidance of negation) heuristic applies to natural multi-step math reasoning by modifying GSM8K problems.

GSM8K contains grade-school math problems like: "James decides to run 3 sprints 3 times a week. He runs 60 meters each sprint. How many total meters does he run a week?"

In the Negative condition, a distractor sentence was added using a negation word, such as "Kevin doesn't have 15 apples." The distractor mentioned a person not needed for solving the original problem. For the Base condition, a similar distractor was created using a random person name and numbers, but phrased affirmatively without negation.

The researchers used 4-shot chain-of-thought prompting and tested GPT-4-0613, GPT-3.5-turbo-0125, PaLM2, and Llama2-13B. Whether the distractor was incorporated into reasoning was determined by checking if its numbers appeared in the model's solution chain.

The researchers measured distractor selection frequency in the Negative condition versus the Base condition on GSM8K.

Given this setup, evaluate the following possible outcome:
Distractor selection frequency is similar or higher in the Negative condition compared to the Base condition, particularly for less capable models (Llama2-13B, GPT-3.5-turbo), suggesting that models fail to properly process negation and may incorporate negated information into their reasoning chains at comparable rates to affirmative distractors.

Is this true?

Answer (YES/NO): NO